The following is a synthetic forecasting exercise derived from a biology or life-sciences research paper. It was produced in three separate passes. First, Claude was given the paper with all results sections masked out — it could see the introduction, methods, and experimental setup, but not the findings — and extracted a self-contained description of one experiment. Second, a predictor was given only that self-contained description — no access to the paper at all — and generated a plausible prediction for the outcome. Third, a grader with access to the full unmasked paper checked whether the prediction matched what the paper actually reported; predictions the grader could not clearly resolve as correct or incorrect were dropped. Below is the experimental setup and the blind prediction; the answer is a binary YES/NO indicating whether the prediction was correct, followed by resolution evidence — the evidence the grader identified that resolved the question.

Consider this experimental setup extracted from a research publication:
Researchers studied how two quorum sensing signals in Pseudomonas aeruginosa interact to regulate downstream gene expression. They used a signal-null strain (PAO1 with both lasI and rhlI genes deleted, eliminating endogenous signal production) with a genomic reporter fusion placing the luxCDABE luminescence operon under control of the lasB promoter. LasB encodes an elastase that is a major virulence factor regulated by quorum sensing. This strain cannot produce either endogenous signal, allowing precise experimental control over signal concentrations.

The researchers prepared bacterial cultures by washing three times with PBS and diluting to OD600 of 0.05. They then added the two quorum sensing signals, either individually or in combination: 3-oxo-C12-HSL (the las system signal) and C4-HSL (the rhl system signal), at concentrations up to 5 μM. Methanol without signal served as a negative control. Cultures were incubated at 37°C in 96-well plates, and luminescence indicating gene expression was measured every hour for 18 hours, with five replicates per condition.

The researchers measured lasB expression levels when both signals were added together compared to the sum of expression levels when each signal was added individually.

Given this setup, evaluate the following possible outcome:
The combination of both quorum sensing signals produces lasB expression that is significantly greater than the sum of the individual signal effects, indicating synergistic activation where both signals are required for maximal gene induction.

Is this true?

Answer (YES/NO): YES